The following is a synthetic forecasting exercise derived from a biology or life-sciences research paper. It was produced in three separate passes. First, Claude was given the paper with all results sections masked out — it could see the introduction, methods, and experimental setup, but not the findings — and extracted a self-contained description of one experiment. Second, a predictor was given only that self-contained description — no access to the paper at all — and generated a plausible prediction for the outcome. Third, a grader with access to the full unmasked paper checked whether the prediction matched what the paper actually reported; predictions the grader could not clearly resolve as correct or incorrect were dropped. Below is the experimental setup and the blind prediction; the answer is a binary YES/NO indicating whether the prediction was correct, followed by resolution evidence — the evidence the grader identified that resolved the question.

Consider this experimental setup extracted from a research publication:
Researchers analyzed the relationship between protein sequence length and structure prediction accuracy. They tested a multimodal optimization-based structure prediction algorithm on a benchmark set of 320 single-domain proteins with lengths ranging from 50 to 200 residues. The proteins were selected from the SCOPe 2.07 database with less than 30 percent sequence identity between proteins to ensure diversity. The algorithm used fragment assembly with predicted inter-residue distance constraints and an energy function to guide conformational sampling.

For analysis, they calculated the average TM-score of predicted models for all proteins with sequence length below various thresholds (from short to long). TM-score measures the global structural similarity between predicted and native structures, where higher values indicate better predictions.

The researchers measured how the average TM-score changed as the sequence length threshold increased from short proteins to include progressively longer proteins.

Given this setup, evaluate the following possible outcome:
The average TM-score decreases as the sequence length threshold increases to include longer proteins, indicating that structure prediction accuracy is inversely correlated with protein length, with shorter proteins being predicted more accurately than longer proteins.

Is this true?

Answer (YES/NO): NO